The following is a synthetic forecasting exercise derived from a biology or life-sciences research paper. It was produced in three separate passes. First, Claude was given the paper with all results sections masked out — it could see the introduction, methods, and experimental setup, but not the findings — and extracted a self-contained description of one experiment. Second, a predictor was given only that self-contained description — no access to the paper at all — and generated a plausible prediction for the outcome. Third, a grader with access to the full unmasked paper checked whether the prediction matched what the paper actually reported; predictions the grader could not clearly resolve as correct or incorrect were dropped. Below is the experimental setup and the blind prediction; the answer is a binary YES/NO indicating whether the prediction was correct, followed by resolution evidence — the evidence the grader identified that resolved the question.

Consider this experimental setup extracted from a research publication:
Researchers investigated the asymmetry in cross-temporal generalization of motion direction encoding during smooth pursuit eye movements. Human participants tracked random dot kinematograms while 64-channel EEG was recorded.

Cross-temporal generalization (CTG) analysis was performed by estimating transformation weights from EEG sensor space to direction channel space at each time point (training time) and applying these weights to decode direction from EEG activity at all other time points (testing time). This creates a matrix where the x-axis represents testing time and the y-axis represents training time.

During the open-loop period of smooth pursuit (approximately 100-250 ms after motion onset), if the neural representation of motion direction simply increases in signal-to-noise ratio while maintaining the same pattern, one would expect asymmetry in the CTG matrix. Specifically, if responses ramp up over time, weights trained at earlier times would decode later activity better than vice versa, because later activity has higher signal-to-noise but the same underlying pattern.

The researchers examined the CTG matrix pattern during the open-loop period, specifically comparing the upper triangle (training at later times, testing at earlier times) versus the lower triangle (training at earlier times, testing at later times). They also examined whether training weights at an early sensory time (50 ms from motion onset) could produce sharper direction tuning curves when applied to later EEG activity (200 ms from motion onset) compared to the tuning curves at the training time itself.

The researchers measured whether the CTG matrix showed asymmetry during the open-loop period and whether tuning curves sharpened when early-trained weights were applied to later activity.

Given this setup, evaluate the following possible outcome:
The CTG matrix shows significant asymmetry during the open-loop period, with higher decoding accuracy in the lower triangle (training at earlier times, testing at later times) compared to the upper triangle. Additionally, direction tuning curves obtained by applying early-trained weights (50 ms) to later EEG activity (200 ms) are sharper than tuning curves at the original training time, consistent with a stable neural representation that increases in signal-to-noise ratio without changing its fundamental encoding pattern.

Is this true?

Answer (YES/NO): YES